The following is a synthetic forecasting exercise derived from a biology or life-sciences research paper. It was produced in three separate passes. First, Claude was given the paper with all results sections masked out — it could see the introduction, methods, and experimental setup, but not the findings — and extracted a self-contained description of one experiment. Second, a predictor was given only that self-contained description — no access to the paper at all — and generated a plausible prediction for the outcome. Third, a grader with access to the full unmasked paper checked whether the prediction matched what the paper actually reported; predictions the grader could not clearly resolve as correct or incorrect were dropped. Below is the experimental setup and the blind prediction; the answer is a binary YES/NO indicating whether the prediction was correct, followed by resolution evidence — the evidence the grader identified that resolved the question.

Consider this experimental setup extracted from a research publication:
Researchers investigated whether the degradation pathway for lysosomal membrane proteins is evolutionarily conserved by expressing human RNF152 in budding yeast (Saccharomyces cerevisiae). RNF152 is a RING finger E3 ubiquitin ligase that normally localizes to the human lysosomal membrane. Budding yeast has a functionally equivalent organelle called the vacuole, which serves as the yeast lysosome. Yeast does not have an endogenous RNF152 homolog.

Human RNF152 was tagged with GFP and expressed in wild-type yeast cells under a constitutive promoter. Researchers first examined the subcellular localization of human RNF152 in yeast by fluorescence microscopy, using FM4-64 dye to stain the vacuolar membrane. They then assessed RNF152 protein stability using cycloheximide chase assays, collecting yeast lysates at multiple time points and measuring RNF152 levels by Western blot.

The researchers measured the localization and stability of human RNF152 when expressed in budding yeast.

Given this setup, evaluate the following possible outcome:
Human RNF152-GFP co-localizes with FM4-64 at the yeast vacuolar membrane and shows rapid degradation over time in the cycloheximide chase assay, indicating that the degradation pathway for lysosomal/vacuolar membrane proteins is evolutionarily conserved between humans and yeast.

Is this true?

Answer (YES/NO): YES